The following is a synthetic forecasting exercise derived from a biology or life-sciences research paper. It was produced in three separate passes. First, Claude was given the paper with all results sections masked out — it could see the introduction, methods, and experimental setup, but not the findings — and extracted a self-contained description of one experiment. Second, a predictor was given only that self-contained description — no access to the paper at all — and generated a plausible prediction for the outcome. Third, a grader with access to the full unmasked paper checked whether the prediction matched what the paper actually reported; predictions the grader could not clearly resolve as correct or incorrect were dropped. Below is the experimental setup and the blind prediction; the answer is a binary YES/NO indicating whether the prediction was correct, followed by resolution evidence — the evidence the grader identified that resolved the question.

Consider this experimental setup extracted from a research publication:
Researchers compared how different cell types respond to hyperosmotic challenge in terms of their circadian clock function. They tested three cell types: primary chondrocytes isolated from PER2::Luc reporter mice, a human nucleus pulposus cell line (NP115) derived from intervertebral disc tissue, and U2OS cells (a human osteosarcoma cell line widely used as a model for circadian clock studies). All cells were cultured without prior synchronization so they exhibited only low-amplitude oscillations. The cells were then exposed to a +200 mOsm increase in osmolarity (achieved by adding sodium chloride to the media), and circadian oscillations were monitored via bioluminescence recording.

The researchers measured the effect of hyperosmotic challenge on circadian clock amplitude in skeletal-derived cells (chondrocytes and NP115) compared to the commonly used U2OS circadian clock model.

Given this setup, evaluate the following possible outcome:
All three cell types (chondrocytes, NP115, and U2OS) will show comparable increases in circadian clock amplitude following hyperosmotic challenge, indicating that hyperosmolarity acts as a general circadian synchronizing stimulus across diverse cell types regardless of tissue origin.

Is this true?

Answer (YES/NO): NO